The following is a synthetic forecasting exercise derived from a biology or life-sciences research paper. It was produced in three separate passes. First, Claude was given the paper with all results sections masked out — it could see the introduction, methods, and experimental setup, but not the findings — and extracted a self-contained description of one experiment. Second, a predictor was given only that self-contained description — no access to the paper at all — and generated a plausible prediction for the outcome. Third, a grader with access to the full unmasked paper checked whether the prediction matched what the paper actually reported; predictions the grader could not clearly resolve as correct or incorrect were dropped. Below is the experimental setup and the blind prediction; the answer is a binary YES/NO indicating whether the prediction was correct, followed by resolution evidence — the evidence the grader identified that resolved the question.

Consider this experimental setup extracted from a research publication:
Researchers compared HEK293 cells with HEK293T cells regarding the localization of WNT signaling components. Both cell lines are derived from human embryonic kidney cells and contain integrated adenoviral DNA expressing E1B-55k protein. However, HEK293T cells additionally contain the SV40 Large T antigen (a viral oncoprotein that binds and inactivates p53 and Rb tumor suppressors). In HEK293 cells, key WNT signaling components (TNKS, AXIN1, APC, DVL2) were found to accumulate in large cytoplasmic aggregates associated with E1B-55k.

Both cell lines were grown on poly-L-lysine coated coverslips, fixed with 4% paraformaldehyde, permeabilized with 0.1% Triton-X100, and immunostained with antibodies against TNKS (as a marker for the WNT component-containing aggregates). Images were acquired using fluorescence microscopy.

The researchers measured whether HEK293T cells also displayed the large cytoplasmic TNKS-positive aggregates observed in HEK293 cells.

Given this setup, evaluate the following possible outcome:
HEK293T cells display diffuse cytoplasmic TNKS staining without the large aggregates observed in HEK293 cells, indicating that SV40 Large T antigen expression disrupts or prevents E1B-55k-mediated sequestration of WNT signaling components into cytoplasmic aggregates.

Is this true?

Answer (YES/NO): NO